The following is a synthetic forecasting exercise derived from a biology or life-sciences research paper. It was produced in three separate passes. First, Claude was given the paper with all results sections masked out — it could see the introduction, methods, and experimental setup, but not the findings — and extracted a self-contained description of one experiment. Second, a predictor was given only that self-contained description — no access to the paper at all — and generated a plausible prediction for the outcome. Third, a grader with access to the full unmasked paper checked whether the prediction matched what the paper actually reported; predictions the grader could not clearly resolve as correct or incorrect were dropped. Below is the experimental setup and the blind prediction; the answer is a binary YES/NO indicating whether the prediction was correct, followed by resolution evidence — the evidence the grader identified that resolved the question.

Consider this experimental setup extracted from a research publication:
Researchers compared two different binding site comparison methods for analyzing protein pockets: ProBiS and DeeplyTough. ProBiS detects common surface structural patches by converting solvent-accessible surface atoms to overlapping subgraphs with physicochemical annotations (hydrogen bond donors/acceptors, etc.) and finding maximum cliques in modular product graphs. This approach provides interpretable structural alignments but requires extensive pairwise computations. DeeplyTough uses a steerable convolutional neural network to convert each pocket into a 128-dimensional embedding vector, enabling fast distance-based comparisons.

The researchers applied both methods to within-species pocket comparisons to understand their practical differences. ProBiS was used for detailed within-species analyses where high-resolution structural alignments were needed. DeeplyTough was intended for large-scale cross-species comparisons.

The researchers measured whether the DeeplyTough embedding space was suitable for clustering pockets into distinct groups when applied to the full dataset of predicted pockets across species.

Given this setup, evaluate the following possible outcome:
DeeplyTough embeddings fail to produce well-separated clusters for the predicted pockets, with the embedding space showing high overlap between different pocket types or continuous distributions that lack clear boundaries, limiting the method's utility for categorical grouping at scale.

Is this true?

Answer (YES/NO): YES